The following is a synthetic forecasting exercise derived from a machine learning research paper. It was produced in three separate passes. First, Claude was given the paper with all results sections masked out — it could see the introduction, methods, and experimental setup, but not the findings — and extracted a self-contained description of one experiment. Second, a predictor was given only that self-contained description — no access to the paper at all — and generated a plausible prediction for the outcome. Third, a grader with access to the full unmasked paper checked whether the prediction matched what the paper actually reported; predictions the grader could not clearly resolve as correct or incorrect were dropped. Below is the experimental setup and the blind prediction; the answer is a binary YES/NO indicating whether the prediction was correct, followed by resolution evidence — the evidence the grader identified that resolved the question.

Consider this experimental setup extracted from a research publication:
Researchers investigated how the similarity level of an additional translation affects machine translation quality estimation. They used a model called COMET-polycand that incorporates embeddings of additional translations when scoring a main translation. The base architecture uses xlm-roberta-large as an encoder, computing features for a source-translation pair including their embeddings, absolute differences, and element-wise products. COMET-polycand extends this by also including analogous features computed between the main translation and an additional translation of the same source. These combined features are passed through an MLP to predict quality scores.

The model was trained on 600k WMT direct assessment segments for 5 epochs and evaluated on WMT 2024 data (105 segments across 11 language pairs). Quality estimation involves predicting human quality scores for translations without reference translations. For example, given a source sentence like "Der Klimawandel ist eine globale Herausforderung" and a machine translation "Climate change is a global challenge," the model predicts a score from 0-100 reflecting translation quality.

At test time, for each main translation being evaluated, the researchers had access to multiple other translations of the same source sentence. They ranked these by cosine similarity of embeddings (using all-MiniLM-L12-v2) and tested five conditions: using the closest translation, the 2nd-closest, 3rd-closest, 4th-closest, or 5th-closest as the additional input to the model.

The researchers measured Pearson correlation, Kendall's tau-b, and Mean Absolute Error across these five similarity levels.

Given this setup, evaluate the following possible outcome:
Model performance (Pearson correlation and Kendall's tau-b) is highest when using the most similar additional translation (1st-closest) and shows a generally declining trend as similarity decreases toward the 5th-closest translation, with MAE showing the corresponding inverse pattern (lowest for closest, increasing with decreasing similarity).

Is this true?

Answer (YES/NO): YES